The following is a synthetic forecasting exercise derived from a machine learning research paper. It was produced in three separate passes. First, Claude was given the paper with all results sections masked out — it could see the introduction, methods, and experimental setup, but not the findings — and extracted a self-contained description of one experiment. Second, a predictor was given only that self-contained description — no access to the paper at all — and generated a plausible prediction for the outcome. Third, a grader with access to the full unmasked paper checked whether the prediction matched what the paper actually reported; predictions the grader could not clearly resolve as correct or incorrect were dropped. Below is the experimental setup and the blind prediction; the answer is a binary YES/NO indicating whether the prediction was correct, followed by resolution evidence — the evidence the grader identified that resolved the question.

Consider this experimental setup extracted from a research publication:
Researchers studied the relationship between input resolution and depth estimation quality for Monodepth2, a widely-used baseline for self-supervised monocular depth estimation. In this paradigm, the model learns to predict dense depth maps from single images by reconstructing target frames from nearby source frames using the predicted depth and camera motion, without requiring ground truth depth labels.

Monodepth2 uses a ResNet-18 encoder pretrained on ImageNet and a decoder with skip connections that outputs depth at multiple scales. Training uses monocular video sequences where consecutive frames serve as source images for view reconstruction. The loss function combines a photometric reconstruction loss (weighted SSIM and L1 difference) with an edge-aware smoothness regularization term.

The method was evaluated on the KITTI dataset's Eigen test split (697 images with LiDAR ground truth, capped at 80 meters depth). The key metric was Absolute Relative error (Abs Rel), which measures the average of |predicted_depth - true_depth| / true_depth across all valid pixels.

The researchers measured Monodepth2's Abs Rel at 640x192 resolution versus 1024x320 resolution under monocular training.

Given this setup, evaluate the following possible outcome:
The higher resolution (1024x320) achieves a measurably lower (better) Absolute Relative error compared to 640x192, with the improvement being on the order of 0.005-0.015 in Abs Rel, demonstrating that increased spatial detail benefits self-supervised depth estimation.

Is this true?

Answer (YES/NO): NO